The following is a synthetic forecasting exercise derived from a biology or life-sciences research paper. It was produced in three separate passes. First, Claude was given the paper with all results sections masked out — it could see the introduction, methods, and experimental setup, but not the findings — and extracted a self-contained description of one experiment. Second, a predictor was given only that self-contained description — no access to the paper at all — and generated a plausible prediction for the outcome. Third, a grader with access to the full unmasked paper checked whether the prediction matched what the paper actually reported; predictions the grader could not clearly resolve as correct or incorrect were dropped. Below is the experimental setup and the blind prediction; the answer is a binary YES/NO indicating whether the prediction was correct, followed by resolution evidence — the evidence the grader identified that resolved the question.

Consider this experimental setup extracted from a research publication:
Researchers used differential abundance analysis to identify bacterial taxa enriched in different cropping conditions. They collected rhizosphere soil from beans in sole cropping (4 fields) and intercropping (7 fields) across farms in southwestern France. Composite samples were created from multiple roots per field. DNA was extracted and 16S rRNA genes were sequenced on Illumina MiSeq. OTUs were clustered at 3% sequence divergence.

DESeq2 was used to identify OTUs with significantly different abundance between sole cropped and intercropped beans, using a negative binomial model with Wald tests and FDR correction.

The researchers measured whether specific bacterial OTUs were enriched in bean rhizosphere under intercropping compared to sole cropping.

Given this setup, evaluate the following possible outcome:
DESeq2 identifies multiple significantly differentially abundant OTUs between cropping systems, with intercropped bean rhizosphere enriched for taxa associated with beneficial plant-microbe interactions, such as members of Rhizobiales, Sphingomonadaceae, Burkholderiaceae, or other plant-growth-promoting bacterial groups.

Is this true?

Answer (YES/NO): NO